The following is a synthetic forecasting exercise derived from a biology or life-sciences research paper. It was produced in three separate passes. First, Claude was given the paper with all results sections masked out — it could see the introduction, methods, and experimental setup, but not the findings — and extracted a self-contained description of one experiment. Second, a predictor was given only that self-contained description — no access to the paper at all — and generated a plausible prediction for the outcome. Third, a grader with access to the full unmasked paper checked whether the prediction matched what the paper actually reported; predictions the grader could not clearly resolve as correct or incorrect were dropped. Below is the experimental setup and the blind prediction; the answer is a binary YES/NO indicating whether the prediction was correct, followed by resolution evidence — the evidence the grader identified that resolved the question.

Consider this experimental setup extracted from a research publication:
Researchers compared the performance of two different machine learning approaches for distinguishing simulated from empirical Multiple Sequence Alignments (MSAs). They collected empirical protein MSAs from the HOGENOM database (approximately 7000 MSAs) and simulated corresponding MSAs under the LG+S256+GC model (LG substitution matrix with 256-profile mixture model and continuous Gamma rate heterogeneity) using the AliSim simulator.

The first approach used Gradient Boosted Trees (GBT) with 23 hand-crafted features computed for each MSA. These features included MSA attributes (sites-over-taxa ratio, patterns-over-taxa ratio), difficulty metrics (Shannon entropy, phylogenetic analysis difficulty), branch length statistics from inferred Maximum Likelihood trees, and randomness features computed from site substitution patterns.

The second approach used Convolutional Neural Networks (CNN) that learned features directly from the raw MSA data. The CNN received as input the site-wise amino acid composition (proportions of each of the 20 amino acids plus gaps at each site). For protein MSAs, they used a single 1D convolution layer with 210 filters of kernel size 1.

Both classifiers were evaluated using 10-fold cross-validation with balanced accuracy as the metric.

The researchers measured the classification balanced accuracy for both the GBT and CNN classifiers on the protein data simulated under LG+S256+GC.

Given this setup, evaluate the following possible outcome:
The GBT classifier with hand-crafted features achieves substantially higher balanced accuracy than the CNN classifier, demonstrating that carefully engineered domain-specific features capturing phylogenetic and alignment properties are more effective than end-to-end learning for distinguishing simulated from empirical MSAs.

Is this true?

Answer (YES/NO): NO